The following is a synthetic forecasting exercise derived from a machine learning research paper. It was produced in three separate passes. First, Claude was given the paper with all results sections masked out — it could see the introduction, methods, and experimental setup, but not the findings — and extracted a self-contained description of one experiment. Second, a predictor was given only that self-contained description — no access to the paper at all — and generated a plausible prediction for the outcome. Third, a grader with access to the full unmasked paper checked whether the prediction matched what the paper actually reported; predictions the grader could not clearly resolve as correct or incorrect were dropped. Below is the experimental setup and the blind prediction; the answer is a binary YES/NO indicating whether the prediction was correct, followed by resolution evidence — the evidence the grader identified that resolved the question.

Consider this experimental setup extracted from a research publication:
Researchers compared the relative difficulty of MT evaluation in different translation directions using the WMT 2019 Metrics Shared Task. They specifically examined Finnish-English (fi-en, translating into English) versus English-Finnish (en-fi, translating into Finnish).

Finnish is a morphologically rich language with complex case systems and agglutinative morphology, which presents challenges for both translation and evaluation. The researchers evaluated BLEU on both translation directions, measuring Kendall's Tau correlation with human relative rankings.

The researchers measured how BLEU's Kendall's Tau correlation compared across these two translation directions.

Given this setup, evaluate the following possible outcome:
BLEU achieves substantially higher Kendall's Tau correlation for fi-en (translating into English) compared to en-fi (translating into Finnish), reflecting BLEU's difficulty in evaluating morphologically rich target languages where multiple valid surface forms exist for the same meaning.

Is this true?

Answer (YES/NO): NO